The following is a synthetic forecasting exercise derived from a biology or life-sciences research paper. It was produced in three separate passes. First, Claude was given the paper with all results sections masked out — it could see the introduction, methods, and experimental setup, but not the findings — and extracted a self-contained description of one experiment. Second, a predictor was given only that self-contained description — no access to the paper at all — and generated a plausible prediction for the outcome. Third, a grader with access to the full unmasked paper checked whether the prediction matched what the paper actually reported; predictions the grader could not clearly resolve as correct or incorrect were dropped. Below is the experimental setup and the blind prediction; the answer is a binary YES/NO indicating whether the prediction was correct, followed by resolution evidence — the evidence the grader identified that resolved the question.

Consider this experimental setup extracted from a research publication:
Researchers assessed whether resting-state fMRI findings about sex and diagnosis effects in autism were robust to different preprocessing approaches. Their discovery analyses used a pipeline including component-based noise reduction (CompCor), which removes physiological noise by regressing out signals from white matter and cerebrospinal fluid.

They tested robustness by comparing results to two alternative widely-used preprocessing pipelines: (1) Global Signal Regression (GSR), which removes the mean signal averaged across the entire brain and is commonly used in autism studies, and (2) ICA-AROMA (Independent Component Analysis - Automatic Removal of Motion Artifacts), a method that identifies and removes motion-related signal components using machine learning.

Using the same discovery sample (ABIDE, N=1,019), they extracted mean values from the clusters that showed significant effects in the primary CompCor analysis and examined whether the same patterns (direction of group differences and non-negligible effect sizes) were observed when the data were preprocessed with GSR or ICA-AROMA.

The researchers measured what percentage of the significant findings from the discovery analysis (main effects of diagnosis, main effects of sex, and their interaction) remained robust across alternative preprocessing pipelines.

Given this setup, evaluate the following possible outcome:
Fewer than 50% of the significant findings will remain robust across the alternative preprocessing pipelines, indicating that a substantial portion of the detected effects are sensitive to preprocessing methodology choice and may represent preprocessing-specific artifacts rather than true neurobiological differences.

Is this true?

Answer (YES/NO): NO